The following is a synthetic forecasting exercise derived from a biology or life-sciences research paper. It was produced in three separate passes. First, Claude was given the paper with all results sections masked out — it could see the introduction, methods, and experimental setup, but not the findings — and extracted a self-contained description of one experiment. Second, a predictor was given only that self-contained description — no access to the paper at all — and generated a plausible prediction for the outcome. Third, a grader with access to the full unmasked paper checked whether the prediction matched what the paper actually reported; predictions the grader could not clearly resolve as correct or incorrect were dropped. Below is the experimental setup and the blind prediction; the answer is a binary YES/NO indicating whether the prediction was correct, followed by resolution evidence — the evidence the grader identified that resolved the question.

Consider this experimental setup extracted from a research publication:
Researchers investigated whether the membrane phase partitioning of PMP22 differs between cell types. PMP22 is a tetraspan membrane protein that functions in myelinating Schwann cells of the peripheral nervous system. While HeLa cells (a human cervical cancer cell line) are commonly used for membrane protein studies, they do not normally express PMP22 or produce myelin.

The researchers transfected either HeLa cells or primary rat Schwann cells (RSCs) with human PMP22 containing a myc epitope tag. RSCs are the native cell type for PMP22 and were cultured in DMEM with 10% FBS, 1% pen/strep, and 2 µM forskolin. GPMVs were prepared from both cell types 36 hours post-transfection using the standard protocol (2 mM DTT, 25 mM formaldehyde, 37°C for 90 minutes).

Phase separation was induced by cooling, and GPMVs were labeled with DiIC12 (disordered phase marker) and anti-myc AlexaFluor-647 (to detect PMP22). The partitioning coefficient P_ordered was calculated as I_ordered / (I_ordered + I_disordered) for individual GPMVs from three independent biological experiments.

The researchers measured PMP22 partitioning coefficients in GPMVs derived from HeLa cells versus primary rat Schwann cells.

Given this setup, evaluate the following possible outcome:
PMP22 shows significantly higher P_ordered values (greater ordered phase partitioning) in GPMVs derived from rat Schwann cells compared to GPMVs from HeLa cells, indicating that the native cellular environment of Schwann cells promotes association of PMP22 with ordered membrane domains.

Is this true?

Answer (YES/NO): NO